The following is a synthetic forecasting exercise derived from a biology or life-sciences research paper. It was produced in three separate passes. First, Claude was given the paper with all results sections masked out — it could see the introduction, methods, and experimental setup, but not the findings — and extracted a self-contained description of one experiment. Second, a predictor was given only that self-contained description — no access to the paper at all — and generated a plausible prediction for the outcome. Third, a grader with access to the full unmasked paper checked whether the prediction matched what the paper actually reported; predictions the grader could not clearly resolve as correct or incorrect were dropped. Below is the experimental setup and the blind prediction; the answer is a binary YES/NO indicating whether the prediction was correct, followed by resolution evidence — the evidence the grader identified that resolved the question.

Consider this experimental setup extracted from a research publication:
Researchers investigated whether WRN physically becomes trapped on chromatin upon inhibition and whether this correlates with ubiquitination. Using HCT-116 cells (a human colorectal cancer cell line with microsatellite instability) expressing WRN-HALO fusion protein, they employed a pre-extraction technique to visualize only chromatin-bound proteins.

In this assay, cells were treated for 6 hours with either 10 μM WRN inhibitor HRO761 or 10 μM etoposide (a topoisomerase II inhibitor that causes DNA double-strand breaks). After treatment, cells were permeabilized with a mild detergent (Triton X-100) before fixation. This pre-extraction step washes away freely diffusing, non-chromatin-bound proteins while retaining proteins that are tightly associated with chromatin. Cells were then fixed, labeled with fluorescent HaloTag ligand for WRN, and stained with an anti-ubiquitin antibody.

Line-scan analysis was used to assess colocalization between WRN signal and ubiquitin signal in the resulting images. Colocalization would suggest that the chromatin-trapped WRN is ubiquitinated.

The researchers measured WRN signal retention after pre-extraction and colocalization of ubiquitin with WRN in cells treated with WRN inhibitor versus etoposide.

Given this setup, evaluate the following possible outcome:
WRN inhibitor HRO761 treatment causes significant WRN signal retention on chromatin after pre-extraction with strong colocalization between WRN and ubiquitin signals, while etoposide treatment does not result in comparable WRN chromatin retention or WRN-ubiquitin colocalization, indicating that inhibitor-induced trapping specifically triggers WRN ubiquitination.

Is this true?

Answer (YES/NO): YES